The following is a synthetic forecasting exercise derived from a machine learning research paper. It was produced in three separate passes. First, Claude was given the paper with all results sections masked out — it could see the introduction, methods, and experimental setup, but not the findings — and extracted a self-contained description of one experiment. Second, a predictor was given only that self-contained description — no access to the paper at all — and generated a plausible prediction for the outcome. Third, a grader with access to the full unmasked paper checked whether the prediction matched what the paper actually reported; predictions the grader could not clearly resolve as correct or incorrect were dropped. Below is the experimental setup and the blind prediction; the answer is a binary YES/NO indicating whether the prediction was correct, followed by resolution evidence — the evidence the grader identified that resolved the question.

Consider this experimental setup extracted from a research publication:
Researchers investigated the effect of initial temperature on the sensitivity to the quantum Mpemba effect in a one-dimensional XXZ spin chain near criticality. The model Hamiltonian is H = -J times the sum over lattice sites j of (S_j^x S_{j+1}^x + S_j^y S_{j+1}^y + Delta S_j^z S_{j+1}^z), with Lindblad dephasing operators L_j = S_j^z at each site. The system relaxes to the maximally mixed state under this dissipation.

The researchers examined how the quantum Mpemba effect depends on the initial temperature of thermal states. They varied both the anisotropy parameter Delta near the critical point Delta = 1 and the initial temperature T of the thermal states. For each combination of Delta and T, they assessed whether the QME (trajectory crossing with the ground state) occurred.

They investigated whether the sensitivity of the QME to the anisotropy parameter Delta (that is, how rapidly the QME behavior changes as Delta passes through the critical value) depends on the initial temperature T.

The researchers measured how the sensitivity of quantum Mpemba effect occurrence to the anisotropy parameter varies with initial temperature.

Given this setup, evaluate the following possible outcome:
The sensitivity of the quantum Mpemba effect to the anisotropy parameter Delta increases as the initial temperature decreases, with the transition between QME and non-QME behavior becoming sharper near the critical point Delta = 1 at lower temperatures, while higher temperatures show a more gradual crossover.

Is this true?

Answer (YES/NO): NO